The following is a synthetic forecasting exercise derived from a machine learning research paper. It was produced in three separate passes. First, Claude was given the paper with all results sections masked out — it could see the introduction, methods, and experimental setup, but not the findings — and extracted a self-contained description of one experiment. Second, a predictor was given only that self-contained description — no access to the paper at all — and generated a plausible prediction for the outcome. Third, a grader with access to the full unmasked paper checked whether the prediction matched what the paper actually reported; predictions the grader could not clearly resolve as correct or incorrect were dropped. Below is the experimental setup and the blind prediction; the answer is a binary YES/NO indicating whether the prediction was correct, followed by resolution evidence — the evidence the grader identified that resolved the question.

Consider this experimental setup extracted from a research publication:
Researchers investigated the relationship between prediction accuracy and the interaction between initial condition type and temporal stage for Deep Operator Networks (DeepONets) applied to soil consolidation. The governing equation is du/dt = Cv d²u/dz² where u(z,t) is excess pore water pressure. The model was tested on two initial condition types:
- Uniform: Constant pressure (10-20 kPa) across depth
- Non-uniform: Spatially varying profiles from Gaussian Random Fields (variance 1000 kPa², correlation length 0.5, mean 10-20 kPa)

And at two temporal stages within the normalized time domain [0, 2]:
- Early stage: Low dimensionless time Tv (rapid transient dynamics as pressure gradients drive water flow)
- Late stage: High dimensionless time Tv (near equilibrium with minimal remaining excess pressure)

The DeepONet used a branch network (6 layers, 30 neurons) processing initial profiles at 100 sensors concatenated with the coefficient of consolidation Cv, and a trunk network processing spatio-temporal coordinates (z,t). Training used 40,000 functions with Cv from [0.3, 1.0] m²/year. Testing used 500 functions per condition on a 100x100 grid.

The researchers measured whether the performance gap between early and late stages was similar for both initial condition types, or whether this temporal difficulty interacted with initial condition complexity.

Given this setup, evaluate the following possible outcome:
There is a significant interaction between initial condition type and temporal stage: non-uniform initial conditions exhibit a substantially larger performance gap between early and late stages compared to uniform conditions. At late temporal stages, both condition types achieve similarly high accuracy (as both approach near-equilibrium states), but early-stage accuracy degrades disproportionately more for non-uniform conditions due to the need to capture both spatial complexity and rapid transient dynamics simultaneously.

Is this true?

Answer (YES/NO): YES